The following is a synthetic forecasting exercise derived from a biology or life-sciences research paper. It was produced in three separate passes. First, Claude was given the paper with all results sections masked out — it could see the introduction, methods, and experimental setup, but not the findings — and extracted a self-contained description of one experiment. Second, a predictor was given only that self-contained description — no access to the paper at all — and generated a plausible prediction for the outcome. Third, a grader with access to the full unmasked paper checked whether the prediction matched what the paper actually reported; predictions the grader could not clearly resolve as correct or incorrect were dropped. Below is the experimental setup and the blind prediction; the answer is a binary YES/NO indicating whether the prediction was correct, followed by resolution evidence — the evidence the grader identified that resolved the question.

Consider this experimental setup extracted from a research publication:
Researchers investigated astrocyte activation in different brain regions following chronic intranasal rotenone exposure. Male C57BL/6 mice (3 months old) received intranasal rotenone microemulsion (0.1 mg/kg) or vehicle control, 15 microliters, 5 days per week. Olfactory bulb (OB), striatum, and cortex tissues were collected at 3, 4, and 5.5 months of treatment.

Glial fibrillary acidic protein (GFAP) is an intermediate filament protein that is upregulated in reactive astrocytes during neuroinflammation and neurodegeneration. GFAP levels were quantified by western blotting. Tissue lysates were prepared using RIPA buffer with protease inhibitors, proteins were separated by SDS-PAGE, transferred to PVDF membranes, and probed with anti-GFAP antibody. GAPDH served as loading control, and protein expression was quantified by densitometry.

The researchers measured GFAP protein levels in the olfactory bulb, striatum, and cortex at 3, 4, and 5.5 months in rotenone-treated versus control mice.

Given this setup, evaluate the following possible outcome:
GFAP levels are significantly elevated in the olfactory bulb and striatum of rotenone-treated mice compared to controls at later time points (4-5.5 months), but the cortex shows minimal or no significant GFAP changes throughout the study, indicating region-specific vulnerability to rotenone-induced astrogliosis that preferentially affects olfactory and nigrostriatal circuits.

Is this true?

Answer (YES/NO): NO